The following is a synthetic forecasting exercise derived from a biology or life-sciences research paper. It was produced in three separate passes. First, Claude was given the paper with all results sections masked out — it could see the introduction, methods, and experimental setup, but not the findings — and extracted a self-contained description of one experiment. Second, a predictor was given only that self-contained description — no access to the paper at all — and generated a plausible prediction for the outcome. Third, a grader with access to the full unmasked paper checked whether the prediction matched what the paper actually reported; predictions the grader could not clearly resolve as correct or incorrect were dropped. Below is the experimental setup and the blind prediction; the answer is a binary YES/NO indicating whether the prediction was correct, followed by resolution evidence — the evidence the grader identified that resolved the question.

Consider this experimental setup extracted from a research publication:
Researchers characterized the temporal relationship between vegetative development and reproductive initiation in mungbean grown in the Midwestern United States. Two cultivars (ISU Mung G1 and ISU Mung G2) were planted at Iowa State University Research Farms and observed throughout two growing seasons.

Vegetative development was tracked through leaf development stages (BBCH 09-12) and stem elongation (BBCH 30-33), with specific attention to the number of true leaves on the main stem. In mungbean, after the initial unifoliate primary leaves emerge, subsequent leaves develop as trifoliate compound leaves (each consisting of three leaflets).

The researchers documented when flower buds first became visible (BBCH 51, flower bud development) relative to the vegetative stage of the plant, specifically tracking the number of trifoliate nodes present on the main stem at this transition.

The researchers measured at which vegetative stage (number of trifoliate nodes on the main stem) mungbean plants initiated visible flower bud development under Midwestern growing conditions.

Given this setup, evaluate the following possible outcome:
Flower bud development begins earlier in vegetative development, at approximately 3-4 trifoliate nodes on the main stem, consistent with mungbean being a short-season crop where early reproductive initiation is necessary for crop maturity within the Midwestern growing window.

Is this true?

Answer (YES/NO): NO